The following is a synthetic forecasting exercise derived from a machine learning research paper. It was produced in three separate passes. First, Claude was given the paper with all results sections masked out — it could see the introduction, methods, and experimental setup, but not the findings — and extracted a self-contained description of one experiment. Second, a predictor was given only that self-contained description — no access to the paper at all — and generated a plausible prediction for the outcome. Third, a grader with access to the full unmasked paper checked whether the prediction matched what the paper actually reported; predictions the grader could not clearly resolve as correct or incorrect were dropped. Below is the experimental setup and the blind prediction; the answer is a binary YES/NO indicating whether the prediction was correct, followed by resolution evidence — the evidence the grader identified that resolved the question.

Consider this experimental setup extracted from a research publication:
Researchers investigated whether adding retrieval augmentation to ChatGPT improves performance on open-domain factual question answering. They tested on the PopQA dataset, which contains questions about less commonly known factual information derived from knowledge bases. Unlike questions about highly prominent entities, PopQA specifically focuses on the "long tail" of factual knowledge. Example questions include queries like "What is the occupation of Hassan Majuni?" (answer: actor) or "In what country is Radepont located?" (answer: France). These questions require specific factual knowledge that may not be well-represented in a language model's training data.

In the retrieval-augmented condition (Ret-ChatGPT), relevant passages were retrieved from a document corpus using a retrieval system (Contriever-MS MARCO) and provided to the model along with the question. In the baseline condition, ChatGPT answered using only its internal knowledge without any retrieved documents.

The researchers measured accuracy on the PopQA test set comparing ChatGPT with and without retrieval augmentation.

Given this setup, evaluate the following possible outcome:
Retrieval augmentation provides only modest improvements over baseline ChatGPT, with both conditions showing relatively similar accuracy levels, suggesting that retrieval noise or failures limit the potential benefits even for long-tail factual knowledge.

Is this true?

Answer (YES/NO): NO